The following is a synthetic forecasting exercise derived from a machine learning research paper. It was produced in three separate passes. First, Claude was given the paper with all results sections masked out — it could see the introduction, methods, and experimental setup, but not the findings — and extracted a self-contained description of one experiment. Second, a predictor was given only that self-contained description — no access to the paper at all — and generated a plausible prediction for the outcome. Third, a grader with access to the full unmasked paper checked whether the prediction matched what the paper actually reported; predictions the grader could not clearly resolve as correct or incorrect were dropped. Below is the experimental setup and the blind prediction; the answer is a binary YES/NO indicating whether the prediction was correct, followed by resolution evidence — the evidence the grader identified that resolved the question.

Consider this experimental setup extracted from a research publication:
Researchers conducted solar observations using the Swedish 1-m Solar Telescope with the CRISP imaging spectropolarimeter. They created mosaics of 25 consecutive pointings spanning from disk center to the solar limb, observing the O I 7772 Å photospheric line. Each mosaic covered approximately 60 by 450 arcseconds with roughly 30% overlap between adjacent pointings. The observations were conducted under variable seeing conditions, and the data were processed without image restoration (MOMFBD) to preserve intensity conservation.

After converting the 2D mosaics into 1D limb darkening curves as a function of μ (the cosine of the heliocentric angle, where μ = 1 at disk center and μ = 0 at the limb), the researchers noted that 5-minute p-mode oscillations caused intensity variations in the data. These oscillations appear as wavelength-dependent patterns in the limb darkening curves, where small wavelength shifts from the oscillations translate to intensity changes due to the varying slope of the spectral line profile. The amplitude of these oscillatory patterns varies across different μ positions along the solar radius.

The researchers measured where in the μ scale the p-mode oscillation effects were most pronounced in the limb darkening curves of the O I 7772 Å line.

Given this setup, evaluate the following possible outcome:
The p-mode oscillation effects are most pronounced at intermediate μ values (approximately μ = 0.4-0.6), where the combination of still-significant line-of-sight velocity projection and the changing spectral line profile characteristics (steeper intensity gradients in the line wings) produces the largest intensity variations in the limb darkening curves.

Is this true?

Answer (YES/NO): YES